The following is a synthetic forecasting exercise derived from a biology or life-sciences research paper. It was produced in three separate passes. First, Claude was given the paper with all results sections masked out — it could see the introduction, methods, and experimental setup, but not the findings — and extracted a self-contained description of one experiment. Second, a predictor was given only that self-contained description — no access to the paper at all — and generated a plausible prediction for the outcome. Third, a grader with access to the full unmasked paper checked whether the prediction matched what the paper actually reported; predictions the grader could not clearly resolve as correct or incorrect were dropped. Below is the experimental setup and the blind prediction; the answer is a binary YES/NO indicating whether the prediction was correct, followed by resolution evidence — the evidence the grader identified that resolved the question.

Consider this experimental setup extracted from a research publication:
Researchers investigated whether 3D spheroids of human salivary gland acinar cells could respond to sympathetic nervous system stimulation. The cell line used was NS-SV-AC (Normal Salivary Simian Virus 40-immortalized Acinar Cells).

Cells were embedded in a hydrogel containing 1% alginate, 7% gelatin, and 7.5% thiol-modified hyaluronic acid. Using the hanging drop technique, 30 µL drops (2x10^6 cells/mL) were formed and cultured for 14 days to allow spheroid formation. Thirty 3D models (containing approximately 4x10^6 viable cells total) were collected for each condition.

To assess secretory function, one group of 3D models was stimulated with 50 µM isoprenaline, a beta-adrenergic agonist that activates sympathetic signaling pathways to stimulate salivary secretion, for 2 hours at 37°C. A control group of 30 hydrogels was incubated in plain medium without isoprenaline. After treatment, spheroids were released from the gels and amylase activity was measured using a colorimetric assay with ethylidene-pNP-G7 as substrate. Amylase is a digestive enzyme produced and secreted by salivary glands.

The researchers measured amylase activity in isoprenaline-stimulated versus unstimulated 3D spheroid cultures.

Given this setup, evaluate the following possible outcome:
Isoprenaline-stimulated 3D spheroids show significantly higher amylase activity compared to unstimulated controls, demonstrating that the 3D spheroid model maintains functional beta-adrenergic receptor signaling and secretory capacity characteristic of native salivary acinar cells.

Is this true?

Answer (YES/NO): NO